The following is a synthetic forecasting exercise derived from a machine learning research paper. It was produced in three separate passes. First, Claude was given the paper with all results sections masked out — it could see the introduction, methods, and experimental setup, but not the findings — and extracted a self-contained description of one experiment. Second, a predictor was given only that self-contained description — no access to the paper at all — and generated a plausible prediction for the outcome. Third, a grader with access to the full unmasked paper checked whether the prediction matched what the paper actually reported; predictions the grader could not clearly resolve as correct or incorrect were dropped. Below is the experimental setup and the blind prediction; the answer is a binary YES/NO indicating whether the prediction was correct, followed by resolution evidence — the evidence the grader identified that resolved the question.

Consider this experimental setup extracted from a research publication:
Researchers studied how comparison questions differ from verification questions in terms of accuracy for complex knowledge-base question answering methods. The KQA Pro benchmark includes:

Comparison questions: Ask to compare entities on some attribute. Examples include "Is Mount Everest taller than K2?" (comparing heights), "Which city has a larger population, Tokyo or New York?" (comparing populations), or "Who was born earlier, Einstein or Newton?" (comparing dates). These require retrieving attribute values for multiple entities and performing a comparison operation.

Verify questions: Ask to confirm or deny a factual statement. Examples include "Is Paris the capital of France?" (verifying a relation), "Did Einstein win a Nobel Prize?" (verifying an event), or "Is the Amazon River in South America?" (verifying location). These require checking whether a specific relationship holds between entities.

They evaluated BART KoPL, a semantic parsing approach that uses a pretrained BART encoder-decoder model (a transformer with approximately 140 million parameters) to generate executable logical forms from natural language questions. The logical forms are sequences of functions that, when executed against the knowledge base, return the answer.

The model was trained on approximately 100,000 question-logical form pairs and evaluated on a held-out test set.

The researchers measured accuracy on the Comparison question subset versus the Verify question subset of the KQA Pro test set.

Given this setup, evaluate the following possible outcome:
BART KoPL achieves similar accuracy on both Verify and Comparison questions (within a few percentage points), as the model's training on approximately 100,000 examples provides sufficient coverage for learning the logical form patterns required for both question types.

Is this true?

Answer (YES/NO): YES